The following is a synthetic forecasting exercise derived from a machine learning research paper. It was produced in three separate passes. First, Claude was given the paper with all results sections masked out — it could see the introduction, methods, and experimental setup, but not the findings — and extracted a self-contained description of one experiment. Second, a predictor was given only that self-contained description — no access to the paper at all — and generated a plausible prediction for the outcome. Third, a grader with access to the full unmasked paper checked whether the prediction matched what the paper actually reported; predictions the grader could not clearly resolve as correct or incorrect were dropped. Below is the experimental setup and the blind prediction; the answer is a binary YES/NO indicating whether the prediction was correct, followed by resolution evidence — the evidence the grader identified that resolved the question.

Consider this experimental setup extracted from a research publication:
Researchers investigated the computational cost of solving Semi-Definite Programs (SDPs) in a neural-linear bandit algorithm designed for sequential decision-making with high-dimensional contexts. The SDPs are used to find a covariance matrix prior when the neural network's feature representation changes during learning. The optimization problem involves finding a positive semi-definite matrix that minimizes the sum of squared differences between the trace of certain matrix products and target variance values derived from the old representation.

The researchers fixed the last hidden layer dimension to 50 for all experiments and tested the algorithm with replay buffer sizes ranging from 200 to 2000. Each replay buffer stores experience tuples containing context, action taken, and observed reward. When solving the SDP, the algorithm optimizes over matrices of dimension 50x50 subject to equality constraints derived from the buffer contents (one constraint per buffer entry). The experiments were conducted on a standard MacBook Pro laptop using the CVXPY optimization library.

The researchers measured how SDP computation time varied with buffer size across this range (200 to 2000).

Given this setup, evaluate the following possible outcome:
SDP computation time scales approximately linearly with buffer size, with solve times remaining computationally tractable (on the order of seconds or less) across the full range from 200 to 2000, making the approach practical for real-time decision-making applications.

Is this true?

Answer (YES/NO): NO